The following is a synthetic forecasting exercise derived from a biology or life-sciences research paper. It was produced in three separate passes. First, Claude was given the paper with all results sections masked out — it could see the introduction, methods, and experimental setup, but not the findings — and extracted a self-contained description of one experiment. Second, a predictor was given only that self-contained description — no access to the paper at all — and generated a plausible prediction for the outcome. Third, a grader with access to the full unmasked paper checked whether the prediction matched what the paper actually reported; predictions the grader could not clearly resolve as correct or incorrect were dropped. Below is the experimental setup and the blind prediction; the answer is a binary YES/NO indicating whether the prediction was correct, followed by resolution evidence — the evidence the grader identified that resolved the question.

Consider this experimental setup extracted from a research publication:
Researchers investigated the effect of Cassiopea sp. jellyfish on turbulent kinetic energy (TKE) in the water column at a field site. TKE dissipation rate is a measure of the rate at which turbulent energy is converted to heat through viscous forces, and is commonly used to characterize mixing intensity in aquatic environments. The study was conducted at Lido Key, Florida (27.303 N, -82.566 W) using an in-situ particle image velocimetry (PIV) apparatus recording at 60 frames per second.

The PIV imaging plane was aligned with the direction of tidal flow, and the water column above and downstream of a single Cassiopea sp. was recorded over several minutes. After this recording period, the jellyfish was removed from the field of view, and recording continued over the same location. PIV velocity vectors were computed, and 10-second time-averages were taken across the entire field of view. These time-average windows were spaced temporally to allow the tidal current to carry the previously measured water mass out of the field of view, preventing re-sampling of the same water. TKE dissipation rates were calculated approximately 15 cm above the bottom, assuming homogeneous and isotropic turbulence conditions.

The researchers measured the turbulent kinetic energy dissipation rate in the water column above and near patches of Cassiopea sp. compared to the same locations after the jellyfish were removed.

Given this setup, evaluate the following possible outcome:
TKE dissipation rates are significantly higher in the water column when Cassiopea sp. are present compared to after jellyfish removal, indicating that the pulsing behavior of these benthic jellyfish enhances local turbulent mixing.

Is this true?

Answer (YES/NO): NO